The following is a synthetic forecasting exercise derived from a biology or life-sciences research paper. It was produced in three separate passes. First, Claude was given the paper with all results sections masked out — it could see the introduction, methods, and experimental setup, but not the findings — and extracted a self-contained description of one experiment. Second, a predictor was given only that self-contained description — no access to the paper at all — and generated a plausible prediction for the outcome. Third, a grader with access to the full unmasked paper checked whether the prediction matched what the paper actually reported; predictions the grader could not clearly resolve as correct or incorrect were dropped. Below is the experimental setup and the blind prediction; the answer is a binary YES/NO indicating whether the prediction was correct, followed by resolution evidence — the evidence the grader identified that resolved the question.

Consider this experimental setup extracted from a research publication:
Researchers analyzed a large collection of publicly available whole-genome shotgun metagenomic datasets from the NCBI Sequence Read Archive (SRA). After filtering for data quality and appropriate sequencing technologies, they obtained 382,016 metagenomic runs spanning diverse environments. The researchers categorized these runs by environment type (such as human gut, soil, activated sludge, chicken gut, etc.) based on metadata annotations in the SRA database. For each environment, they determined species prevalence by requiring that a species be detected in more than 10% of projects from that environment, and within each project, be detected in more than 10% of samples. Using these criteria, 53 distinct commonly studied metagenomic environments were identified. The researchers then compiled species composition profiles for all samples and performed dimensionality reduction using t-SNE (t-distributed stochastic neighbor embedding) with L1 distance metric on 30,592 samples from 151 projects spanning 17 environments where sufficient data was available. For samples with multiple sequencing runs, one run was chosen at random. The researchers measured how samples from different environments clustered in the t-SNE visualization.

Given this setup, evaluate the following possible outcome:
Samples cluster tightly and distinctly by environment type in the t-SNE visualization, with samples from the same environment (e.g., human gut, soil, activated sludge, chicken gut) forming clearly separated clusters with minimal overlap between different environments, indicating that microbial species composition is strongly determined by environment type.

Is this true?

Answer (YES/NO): YES